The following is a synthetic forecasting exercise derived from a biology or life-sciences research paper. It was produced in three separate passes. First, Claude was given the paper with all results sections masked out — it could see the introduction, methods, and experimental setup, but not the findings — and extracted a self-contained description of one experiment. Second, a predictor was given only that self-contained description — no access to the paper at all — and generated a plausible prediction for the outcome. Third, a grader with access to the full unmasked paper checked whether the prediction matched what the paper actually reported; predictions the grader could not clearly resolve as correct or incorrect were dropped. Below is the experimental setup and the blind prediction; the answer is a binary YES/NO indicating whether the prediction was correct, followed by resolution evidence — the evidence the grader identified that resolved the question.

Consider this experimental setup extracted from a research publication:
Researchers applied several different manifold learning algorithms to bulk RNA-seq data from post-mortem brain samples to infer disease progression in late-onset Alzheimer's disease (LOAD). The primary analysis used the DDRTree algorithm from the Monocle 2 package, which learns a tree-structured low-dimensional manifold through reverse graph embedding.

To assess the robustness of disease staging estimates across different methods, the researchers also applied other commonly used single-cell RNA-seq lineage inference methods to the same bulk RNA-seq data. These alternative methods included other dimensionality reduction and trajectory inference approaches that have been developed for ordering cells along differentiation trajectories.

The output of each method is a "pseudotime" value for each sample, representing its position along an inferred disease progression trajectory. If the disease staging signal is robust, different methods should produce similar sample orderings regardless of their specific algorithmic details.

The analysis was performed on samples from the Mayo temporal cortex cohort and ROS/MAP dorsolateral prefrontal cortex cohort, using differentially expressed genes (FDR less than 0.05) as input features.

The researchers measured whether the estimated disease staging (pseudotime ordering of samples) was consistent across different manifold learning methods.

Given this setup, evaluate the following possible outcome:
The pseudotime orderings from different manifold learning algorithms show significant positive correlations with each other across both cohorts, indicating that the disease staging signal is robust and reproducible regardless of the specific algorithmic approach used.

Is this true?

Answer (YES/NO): YES